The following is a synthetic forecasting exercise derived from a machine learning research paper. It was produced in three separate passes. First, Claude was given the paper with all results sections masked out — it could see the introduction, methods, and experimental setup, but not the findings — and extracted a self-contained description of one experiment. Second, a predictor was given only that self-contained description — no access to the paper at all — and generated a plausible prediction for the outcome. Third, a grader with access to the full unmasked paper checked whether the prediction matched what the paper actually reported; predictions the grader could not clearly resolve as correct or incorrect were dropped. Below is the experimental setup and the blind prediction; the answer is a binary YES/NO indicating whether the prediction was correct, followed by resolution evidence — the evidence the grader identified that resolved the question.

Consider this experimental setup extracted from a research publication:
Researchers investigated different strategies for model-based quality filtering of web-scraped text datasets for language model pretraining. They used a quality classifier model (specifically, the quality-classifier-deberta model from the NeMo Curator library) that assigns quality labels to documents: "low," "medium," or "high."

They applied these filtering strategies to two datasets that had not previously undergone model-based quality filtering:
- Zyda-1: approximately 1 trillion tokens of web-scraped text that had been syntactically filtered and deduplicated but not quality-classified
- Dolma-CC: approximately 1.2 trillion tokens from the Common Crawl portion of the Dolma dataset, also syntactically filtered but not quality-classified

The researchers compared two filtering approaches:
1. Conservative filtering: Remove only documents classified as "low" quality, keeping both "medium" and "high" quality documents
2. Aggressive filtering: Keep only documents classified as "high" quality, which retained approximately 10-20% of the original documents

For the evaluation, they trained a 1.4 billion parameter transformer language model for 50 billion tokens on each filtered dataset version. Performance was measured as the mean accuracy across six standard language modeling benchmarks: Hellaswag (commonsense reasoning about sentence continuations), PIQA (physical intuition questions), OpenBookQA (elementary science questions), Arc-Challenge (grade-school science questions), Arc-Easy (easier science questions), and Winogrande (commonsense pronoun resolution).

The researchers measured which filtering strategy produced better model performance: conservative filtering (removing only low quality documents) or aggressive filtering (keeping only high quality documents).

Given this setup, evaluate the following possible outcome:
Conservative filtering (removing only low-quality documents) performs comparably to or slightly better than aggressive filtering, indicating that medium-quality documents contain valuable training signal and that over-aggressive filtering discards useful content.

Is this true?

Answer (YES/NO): NO